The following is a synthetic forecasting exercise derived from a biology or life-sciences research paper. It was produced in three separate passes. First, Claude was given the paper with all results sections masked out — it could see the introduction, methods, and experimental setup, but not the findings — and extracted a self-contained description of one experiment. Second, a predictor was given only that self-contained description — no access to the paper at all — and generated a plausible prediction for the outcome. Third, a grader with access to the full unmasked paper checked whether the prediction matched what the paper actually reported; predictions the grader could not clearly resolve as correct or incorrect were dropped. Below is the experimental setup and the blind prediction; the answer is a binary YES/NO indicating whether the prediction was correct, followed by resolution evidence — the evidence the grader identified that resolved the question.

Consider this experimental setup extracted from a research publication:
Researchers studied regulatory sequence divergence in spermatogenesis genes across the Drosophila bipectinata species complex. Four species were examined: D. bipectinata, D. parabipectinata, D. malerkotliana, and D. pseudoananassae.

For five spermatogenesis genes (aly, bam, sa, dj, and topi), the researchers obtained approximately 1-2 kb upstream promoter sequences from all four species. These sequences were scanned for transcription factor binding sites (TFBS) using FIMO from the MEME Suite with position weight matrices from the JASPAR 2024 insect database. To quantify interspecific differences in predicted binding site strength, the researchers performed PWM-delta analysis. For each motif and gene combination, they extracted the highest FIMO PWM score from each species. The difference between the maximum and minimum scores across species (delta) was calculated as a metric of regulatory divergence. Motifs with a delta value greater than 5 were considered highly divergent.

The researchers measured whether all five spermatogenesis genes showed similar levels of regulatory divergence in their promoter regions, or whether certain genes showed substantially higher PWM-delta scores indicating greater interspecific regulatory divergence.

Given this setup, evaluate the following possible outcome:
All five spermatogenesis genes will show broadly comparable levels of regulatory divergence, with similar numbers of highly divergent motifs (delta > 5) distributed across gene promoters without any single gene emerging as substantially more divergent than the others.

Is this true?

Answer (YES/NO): NO